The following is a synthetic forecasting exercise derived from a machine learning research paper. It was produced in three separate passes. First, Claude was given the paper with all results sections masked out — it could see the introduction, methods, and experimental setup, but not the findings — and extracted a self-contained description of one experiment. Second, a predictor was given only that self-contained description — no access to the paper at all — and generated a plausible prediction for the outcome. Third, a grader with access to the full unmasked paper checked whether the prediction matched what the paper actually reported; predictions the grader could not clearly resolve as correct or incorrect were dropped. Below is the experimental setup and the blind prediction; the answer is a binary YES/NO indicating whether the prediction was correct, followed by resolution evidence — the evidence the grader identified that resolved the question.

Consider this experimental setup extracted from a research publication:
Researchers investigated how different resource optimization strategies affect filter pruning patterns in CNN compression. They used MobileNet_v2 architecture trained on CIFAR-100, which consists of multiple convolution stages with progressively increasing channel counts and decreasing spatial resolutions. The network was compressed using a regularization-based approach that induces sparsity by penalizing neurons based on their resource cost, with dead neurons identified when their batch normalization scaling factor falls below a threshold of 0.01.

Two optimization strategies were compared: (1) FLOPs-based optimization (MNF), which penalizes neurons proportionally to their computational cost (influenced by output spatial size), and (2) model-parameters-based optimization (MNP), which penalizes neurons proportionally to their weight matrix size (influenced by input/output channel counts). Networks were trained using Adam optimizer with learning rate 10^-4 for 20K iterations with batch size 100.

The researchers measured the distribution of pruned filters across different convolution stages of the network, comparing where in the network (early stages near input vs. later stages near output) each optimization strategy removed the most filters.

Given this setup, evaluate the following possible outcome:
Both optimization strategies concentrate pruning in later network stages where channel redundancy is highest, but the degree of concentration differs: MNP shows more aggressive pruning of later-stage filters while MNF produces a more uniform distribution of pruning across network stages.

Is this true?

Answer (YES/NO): NO